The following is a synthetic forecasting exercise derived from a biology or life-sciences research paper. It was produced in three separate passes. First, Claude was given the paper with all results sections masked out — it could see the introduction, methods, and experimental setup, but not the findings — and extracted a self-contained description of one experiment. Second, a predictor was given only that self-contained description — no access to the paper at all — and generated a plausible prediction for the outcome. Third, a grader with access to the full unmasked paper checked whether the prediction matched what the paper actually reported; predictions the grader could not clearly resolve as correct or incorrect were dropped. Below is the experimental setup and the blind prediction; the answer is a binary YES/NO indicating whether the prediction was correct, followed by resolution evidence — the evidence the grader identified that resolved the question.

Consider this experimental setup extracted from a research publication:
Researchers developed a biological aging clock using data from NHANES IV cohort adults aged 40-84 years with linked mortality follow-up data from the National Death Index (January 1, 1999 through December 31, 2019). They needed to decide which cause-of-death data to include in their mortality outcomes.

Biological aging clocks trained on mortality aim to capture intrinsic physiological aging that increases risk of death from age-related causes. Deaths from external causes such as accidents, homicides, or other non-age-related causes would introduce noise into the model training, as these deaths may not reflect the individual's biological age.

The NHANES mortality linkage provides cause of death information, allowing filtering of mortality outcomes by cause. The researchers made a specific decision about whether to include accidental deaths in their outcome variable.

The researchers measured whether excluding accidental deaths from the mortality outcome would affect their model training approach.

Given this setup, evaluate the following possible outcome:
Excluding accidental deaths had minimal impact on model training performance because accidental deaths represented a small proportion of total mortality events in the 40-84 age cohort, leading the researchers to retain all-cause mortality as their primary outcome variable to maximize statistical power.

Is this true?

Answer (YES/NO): NO